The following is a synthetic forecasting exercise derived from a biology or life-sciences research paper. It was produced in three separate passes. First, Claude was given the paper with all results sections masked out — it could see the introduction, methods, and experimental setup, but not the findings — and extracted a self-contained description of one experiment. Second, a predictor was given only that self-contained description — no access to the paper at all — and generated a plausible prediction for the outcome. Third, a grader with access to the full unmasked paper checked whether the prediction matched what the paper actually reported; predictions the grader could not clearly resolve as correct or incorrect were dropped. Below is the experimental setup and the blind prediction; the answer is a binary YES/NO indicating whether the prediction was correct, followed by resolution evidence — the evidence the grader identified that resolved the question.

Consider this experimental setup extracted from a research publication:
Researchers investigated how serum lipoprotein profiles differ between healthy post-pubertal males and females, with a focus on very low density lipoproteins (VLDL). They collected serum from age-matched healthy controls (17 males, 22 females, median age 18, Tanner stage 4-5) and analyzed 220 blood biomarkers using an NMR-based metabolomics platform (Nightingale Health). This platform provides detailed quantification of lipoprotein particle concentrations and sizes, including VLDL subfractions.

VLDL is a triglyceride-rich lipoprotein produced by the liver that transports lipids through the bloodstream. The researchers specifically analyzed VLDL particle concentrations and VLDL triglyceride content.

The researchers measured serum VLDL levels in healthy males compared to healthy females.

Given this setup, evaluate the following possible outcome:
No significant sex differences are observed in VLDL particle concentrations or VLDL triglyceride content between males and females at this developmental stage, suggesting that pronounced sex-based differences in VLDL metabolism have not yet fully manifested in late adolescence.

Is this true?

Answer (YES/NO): NO